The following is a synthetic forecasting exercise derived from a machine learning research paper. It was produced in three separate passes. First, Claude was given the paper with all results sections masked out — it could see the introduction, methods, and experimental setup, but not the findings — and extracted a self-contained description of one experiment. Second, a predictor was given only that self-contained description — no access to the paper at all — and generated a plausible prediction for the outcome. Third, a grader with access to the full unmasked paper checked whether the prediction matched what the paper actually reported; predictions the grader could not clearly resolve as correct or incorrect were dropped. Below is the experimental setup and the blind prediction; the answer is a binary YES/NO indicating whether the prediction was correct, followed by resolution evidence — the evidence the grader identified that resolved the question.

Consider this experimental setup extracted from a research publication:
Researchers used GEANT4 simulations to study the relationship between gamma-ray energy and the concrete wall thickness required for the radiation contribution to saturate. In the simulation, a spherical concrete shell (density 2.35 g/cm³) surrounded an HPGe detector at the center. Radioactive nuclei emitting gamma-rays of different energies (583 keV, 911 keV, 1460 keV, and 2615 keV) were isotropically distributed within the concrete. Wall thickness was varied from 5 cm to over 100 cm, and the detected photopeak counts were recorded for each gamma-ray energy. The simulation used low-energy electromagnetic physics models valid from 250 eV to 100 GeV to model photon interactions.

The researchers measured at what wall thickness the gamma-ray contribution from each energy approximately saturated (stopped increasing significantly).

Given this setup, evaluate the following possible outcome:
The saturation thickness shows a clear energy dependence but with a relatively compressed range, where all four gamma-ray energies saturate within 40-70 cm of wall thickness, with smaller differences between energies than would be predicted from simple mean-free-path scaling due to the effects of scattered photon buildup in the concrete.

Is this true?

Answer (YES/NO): NO